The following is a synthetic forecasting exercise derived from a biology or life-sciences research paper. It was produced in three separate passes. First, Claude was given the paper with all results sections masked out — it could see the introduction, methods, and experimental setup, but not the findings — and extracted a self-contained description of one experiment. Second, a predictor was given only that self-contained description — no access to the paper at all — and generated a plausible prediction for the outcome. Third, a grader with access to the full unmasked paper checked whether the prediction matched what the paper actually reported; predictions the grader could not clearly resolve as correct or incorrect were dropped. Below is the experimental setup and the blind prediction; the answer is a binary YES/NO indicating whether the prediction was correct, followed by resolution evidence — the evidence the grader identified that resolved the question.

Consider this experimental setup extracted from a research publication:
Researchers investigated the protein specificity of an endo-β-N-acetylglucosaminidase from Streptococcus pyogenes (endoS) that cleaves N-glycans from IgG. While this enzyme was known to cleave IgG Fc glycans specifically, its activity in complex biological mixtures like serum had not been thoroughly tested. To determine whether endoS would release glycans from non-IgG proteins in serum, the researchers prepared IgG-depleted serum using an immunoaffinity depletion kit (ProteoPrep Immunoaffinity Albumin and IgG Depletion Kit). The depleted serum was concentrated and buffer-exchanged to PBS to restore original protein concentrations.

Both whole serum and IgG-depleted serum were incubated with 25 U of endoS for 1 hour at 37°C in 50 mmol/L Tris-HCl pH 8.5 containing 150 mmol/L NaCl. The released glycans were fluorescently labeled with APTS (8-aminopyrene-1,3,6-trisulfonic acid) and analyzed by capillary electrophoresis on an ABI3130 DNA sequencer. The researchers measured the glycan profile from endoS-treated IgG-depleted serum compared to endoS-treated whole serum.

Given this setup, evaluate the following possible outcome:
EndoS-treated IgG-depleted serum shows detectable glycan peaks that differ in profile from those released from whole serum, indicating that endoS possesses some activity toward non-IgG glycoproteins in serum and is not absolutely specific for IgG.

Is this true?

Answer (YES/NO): NO